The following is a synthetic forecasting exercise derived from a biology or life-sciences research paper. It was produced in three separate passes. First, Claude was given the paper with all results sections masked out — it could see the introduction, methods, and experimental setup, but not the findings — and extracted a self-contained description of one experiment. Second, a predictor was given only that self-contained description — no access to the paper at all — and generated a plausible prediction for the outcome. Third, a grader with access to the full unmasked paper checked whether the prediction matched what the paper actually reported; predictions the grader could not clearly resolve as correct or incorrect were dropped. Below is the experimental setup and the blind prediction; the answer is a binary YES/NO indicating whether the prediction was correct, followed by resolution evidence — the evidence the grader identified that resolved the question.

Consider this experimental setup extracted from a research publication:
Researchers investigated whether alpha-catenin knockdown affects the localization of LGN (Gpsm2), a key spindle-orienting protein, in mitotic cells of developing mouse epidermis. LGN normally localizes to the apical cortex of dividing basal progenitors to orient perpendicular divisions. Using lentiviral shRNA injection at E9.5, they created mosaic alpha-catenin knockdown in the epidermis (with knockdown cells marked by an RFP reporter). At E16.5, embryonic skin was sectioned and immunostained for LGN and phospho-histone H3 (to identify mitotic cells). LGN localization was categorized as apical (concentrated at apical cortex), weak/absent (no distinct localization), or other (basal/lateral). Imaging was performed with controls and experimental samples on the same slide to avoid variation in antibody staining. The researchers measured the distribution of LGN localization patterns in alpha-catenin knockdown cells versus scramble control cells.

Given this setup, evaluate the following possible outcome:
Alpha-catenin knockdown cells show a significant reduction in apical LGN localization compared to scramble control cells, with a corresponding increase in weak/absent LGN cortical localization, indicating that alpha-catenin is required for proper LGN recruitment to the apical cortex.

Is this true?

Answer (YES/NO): NO